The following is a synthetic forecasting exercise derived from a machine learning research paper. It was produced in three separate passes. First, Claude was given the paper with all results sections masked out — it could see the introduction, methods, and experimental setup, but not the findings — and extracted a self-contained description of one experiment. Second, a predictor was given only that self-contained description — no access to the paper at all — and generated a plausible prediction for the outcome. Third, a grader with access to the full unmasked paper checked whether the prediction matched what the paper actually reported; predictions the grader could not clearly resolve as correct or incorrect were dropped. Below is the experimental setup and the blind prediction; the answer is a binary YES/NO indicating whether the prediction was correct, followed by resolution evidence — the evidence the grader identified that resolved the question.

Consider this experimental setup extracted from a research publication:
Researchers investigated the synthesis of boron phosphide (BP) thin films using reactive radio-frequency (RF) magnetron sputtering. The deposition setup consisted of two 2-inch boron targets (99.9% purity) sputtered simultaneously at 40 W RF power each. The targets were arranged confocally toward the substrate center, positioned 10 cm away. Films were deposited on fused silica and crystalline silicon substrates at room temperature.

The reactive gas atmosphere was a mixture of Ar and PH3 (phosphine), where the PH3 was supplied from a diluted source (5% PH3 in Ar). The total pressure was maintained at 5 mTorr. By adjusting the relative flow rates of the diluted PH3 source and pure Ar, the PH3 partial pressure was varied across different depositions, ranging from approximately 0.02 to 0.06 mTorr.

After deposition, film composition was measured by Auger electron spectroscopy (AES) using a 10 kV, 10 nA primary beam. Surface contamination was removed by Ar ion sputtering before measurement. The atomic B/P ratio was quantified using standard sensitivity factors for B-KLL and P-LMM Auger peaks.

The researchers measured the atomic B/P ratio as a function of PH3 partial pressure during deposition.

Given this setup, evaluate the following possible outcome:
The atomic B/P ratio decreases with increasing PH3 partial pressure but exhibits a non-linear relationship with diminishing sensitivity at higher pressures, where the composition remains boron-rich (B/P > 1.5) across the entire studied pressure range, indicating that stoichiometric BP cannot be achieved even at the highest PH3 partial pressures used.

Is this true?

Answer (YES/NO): NO